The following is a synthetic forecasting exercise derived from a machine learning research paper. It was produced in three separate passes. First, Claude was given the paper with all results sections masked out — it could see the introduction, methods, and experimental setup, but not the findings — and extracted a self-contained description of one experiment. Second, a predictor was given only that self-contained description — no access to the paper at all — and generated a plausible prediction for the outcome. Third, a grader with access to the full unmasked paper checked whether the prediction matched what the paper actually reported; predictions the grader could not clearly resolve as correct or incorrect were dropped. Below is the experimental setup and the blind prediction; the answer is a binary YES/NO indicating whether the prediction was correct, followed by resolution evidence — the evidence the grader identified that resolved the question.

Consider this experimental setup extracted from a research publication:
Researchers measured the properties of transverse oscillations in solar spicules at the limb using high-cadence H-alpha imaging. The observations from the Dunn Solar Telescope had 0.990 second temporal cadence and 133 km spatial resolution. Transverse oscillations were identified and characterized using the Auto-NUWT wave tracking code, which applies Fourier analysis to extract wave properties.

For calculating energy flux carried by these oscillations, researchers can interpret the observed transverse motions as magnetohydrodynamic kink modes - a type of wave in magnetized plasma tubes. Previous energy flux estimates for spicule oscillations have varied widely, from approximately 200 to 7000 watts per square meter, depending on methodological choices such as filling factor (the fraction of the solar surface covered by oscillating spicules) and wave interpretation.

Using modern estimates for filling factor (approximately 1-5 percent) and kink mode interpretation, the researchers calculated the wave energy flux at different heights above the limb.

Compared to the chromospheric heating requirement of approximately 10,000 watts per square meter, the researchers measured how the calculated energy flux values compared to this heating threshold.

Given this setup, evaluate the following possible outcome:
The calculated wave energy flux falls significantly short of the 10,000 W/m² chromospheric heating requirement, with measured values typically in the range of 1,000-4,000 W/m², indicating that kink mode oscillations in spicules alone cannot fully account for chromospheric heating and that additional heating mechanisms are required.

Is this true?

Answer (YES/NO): NO